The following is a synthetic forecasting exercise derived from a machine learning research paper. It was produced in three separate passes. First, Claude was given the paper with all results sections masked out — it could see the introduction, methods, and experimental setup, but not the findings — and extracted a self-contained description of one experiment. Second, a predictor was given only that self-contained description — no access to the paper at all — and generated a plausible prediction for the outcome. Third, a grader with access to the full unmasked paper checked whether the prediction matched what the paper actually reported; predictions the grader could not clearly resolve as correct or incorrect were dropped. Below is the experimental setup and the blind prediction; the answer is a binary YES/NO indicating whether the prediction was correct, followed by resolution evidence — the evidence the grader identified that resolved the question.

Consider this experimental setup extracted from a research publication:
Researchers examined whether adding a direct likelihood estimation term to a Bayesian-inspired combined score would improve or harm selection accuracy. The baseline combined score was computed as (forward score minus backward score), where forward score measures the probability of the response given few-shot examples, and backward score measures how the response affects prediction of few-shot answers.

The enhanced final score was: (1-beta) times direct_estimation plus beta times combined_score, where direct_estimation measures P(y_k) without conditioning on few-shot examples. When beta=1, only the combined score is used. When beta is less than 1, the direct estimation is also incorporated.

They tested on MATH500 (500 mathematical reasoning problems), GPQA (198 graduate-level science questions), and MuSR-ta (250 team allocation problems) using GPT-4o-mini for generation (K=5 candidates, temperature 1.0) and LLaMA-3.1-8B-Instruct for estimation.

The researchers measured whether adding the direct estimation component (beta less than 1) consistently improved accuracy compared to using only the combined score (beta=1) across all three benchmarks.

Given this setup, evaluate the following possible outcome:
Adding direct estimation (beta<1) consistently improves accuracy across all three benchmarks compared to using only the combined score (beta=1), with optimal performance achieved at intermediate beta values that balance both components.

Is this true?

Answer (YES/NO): YES